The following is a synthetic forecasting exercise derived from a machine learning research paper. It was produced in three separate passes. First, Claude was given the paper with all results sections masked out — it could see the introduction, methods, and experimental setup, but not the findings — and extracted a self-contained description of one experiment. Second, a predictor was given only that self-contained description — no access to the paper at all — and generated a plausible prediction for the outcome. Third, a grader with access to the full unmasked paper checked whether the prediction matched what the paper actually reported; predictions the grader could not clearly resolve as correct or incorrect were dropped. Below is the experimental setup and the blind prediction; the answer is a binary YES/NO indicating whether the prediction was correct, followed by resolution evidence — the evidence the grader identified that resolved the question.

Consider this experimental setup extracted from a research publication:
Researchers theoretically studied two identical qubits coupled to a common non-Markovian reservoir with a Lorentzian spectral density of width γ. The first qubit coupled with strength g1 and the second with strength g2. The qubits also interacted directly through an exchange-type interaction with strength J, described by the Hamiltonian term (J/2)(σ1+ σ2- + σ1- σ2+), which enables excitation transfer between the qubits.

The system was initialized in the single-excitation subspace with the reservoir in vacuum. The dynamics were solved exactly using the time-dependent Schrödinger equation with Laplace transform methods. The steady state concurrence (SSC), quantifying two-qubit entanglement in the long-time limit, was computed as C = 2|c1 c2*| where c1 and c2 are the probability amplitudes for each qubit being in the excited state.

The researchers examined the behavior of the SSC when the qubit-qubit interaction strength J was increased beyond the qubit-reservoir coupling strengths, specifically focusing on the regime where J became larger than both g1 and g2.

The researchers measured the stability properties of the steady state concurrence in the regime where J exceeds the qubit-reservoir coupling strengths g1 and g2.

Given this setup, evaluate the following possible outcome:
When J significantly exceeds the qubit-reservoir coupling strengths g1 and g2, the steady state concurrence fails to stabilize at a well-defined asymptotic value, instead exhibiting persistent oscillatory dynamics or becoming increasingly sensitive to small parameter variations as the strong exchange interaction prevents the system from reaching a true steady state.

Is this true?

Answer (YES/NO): NO